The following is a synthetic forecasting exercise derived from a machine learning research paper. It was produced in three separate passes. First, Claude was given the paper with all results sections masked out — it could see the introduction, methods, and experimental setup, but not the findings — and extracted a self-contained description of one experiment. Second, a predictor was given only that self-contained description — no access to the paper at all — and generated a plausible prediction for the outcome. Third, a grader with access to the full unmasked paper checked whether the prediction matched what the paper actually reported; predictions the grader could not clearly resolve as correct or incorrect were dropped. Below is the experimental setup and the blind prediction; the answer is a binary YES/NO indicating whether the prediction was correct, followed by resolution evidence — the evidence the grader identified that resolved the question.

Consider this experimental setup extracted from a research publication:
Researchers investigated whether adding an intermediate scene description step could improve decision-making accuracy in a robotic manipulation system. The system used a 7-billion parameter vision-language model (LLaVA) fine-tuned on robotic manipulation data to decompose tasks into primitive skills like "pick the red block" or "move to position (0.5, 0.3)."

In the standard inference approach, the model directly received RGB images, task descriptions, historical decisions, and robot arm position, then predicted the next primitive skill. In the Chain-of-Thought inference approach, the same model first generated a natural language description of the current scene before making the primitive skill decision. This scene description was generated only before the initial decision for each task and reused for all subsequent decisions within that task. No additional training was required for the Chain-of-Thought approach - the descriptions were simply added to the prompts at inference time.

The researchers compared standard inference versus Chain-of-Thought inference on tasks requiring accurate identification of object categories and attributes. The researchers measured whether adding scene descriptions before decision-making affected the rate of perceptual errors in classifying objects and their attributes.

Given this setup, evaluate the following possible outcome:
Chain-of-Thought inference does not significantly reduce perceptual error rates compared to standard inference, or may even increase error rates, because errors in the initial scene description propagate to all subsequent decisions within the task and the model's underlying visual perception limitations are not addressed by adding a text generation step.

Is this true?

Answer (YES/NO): NO